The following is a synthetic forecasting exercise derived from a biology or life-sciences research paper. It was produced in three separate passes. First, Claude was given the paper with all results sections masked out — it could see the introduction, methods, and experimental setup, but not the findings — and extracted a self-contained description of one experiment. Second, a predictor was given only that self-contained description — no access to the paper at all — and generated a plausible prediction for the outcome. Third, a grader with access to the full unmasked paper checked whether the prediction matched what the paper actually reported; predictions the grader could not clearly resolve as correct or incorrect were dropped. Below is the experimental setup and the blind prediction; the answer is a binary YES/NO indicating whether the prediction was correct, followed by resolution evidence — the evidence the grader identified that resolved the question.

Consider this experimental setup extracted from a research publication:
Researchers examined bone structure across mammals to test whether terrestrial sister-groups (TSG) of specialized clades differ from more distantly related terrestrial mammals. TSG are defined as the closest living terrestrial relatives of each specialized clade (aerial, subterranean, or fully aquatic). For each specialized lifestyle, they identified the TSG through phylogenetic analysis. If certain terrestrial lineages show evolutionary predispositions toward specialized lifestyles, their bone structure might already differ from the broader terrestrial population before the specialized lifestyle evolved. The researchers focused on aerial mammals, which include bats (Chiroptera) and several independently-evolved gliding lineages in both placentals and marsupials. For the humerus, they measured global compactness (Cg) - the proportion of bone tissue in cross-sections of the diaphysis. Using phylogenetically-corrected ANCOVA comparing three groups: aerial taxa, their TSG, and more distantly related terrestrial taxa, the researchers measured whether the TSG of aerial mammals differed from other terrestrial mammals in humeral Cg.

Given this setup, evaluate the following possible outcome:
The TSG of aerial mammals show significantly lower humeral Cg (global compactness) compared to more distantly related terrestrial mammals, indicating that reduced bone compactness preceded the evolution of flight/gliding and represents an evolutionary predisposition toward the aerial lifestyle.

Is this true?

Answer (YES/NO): NO